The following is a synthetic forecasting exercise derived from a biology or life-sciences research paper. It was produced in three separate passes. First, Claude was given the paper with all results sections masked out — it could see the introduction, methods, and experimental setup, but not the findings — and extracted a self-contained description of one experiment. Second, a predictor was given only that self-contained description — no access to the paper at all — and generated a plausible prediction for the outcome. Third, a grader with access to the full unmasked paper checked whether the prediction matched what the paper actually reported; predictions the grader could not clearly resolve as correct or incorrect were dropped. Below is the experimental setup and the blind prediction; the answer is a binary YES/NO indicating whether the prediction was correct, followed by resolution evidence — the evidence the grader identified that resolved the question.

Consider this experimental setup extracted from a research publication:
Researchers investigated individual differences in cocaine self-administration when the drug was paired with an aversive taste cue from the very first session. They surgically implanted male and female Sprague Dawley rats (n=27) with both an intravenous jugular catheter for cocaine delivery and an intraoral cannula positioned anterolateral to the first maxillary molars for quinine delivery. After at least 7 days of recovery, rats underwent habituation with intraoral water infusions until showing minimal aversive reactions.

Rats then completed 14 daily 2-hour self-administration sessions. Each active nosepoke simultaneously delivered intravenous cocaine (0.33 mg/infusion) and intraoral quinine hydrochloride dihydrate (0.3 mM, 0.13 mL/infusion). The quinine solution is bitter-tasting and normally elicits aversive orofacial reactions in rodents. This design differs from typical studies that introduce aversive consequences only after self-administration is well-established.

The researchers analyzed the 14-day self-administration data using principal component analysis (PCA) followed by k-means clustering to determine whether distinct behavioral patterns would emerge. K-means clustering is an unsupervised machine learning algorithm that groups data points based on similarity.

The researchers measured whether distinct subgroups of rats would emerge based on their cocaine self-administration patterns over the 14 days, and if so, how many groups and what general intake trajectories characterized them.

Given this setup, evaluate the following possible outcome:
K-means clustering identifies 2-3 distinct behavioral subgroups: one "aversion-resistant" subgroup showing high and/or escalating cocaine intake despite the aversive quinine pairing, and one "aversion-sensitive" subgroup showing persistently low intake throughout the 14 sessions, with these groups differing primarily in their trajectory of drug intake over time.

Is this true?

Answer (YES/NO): NO